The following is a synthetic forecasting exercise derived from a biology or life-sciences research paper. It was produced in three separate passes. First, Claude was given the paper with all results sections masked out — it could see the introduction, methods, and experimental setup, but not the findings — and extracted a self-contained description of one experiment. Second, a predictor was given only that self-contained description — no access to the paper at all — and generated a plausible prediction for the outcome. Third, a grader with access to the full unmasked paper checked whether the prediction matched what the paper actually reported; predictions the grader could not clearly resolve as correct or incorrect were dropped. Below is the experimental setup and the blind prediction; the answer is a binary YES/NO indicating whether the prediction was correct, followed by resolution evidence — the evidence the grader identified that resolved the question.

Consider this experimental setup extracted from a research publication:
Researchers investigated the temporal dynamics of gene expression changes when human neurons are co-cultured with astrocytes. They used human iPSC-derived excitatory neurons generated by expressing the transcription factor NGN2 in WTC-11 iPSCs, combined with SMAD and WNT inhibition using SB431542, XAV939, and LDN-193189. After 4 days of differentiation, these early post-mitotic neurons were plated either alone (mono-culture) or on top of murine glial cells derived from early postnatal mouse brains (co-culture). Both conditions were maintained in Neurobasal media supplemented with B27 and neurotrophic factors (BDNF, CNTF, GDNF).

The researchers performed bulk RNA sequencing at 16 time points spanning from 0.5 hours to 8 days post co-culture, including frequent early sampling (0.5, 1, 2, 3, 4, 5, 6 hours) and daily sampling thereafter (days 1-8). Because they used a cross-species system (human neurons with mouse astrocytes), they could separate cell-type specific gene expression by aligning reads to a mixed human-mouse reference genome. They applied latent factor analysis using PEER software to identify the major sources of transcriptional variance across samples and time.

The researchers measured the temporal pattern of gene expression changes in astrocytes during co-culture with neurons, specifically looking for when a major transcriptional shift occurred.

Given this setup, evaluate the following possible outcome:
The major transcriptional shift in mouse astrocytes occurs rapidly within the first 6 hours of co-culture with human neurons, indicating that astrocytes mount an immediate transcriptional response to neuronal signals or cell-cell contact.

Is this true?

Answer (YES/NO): NO